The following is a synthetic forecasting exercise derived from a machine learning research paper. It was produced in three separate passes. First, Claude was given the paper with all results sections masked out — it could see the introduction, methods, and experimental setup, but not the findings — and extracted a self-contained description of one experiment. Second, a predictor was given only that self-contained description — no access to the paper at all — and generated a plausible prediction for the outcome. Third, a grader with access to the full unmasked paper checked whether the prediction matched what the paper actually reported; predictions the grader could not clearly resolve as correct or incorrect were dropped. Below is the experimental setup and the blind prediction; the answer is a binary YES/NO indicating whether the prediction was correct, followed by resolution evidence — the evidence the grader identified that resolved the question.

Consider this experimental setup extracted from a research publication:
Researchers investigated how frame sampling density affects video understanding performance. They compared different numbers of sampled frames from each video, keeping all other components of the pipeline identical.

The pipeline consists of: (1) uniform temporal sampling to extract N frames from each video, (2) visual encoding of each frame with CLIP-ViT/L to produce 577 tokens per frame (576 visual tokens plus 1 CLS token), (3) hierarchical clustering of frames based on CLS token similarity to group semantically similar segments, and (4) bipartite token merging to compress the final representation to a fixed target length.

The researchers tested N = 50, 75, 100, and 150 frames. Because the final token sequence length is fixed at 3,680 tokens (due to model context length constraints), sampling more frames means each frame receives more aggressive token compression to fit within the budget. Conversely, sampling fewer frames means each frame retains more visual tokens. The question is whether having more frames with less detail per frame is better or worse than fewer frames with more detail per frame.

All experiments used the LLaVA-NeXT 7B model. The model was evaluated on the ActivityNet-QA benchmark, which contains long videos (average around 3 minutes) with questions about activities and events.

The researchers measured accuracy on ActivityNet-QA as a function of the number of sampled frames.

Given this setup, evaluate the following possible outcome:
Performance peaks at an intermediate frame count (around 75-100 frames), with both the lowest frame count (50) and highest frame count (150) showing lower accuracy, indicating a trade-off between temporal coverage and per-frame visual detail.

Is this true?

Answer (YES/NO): NO